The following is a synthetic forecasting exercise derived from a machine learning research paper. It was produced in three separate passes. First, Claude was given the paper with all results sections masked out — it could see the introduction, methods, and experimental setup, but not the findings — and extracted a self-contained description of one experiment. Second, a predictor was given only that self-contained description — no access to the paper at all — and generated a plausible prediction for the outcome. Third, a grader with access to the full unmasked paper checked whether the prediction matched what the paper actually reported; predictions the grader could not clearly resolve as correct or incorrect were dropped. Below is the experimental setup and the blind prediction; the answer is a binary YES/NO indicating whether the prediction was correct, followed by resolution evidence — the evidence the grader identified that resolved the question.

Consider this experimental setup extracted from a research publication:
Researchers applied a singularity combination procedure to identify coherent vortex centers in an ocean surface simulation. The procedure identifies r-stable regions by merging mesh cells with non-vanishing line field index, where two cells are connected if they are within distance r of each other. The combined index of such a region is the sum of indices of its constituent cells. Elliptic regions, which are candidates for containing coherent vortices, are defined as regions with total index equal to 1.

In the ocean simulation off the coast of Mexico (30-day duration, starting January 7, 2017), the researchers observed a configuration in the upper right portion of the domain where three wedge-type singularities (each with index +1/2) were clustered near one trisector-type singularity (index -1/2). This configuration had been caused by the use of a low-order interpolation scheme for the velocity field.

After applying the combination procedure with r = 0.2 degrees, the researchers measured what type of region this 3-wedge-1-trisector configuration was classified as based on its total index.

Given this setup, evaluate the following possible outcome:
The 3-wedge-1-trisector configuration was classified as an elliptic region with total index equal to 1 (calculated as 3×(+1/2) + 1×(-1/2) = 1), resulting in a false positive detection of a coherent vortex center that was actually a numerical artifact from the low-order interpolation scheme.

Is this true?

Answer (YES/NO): NO